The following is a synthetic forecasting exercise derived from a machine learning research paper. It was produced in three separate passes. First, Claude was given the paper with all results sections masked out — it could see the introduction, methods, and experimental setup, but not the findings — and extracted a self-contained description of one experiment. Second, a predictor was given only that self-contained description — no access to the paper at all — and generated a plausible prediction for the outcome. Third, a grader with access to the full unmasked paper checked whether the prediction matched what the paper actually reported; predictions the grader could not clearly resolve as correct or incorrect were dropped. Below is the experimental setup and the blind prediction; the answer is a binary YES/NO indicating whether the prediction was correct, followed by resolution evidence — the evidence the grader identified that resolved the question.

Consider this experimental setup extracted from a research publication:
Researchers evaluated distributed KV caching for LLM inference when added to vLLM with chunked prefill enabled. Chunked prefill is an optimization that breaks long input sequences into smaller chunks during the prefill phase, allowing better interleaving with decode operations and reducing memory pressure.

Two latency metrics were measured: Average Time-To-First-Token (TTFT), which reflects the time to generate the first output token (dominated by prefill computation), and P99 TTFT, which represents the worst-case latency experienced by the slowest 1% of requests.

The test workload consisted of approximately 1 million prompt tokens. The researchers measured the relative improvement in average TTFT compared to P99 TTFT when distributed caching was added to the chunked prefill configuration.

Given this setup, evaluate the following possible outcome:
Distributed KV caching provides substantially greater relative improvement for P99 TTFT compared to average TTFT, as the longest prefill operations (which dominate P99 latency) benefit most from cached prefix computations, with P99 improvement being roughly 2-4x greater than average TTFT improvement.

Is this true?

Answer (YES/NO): NO